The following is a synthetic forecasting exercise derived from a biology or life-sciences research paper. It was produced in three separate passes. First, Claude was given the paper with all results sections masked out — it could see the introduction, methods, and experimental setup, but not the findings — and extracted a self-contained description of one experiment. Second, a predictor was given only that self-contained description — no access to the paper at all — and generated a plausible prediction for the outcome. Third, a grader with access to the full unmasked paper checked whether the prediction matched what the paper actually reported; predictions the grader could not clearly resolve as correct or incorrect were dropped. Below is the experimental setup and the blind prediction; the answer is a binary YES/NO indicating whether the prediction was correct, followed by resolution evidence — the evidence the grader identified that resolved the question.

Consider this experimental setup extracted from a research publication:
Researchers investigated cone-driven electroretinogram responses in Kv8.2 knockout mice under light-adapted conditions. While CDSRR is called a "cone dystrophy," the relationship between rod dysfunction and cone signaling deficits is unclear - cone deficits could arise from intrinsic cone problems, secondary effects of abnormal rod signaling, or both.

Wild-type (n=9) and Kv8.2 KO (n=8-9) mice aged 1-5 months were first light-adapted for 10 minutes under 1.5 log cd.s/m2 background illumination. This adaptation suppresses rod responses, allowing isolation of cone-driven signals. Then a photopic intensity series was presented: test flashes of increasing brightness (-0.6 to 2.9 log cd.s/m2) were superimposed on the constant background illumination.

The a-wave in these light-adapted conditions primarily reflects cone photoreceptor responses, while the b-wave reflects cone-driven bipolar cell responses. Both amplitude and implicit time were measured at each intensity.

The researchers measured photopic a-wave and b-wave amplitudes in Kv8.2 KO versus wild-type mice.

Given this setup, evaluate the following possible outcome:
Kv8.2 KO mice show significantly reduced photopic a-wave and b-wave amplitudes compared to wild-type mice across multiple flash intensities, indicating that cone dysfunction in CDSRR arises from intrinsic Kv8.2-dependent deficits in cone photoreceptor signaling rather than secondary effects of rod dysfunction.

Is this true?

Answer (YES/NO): NO